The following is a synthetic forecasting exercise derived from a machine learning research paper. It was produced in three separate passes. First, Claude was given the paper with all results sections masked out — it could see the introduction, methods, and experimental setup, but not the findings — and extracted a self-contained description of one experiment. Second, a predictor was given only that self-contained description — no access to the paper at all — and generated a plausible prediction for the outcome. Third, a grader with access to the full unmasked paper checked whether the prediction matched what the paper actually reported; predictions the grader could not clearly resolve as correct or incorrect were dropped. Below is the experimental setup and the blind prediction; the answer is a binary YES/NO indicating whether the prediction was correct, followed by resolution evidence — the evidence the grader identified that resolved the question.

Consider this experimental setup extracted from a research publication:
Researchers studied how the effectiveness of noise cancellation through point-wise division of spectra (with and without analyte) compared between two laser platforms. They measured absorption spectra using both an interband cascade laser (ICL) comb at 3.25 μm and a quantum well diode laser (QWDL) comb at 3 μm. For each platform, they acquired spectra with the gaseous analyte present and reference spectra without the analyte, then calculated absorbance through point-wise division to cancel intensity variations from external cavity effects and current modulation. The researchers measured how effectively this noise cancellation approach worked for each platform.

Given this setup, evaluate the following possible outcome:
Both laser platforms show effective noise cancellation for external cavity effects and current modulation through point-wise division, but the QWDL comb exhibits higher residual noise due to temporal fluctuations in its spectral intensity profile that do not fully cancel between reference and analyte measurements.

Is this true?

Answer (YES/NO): NO